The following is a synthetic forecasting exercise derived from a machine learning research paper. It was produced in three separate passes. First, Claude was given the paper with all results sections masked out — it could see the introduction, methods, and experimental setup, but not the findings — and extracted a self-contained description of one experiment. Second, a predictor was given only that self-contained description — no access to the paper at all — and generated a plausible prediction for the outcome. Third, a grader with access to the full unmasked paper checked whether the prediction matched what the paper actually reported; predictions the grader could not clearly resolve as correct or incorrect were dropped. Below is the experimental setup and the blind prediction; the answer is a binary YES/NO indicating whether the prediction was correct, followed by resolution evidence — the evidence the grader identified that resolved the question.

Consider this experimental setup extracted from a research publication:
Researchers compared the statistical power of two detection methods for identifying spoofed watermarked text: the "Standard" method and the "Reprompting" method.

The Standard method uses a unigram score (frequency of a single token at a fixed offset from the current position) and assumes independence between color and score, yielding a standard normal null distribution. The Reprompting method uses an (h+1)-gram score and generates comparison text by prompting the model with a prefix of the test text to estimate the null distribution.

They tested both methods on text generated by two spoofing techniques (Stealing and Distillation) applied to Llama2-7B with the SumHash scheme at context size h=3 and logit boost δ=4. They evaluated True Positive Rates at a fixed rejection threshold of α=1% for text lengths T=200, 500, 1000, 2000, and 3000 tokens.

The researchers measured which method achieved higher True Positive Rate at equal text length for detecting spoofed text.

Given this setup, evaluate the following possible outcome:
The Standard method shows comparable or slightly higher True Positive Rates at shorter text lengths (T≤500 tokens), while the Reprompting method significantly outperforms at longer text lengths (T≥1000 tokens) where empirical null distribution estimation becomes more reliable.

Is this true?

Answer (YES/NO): NO